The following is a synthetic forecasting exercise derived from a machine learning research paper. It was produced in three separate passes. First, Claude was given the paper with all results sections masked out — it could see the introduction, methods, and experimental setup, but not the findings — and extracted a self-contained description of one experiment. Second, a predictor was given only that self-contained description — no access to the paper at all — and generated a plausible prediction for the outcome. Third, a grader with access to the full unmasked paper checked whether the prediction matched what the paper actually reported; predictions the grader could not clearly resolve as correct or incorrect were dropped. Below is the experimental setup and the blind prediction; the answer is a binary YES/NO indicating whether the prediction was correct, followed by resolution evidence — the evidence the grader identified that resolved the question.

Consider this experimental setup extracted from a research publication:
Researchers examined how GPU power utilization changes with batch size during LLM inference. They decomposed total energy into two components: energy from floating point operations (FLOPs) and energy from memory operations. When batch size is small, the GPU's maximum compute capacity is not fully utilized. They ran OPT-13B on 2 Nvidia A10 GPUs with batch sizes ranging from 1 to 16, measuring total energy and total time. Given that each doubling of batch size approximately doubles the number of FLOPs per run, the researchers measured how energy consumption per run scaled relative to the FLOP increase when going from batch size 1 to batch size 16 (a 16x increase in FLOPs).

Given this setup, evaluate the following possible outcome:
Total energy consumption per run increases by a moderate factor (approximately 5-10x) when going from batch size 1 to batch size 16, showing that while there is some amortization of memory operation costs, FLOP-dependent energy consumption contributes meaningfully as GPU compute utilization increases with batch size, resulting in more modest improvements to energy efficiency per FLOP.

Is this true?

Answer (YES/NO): NO